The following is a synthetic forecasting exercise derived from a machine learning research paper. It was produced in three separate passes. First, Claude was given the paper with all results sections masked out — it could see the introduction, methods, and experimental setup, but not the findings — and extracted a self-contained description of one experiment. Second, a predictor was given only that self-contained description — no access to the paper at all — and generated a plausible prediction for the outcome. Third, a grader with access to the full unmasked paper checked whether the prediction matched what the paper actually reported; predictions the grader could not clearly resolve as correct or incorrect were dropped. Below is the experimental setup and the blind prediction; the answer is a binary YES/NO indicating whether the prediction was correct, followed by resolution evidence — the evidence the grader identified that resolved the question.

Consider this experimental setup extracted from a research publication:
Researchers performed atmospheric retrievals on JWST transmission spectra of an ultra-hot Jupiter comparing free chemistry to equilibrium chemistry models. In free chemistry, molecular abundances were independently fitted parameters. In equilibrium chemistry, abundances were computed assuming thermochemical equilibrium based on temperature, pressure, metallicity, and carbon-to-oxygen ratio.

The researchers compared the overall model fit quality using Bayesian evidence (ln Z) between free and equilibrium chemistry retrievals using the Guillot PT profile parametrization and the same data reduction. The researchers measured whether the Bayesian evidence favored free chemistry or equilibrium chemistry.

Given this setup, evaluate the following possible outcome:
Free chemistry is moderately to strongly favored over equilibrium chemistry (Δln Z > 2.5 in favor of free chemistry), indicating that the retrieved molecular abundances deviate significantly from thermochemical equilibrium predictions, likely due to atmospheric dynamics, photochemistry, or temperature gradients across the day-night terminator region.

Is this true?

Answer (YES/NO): NO